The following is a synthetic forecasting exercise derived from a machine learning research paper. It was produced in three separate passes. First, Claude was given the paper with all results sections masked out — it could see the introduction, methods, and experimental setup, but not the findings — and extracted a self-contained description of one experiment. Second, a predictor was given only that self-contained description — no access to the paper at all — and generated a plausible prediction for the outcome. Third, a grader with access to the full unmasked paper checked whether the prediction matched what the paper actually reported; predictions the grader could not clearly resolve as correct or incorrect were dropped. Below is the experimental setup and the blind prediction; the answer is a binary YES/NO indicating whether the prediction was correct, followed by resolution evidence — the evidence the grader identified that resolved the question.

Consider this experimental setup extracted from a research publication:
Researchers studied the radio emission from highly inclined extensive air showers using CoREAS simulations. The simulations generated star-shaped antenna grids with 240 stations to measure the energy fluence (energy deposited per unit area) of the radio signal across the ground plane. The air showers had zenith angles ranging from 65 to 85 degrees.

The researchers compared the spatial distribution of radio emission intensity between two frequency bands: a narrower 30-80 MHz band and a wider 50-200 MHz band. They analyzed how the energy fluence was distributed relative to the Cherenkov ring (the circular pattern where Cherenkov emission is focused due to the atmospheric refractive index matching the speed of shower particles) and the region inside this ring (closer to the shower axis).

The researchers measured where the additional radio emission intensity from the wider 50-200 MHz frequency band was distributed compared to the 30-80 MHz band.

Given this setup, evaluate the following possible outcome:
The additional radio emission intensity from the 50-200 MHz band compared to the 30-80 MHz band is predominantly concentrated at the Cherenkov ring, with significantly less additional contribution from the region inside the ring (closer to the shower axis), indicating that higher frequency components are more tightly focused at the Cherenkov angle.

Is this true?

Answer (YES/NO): YES